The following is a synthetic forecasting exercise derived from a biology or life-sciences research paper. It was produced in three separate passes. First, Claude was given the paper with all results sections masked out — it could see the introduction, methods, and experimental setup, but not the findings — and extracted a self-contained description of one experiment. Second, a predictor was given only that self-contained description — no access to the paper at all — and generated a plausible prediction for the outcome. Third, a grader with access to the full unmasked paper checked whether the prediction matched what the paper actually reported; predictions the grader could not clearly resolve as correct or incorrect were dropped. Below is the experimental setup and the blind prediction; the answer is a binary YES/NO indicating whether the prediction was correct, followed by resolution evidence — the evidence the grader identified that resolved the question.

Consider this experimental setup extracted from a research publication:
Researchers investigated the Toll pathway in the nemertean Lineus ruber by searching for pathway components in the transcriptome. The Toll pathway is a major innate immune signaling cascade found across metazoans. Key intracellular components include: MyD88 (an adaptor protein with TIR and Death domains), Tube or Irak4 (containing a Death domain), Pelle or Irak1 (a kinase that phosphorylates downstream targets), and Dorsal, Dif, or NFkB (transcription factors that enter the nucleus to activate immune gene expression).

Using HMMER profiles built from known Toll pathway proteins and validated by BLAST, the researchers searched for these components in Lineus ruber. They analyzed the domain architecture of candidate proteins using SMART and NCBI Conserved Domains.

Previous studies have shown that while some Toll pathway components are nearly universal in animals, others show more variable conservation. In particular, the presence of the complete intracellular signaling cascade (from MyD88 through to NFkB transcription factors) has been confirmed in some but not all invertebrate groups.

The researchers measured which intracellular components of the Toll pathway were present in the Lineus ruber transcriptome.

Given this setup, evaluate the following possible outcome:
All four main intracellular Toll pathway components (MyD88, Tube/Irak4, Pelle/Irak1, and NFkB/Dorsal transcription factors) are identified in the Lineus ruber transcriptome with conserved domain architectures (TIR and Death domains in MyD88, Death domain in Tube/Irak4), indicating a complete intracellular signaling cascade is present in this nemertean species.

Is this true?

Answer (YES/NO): NO